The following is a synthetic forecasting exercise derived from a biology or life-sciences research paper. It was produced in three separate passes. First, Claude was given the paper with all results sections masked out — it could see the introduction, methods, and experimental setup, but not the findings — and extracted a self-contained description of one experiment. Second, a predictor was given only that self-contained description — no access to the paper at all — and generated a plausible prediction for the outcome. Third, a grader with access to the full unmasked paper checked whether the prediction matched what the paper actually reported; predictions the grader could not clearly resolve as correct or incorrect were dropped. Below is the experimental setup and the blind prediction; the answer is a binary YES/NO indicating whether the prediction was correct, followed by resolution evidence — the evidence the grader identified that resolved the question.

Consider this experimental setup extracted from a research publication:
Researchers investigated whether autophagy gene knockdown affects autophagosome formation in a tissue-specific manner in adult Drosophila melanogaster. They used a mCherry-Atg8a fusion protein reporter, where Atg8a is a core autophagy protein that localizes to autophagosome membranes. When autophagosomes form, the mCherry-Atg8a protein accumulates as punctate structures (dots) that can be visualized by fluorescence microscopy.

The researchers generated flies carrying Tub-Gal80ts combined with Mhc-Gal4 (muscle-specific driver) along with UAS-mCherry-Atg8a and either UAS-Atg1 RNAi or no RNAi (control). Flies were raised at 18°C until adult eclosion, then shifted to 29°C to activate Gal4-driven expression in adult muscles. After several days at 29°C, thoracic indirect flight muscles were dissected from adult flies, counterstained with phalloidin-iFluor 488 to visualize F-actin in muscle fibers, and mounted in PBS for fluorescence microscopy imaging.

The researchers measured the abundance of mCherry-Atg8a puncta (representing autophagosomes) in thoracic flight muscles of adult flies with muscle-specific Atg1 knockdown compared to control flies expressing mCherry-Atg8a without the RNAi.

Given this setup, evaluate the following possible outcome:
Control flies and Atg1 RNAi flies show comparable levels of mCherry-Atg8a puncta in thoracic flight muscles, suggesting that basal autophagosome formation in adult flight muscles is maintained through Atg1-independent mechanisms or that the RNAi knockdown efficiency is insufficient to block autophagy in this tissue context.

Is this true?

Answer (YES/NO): YES